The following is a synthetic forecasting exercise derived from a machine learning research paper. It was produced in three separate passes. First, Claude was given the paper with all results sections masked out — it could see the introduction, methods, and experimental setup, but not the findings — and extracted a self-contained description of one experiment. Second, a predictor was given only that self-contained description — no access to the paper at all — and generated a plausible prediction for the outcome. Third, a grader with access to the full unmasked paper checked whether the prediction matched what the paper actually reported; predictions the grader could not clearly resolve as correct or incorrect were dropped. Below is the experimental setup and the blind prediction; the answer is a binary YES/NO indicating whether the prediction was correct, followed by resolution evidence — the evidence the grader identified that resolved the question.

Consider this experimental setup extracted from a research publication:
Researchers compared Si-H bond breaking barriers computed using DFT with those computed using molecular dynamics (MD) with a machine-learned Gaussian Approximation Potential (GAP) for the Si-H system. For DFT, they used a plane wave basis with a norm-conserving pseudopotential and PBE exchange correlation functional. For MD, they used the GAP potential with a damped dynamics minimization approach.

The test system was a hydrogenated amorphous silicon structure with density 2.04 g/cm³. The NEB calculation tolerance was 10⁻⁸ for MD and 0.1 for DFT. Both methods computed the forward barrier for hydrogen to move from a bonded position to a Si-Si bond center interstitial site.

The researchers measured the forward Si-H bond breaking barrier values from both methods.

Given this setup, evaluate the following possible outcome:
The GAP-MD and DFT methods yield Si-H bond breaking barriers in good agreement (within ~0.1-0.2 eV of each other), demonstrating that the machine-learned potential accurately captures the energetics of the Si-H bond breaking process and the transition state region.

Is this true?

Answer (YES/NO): NO